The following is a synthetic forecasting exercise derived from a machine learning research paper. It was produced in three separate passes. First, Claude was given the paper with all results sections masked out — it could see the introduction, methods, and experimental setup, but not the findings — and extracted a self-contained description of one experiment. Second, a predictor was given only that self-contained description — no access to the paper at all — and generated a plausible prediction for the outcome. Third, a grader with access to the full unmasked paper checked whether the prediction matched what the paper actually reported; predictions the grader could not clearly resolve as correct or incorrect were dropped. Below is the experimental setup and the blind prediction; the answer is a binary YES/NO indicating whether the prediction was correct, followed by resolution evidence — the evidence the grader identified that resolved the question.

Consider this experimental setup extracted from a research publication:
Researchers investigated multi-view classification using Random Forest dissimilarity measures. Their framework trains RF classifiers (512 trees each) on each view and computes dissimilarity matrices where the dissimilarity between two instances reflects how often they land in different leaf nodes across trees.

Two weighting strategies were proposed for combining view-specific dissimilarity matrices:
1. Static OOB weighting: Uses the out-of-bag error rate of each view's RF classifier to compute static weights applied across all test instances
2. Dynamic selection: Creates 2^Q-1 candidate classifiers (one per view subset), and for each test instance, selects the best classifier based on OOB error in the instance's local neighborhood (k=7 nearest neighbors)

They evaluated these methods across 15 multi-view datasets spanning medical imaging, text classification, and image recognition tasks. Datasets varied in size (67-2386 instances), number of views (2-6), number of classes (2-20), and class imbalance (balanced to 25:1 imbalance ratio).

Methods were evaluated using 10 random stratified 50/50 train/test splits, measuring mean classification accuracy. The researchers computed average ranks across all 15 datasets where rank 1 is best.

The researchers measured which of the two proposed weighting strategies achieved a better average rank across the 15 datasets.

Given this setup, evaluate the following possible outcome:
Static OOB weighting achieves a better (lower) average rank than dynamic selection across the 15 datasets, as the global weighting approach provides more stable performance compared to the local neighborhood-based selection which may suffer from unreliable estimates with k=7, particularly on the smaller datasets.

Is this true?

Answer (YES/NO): NO